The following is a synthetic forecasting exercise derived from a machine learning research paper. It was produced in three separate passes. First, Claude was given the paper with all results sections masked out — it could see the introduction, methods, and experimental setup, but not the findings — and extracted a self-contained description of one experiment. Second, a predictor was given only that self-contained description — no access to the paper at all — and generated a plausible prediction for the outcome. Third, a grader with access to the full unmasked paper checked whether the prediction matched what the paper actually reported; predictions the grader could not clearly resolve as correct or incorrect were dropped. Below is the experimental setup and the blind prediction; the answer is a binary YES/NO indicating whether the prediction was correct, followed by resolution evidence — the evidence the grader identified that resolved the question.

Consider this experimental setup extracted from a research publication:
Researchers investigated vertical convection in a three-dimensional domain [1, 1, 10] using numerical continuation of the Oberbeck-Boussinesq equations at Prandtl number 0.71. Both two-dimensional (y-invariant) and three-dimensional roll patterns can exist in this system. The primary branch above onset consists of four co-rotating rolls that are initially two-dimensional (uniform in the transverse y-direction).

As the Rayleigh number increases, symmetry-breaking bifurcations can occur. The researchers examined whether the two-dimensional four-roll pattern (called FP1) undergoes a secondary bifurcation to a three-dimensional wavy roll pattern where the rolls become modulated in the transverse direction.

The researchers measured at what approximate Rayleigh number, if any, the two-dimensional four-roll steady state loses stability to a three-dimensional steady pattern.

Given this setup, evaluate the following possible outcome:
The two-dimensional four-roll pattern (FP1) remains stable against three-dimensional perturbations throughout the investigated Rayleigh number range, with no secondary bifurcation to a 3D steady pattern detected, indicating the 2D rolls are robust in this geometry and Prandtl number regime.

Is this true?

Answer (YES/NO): NO